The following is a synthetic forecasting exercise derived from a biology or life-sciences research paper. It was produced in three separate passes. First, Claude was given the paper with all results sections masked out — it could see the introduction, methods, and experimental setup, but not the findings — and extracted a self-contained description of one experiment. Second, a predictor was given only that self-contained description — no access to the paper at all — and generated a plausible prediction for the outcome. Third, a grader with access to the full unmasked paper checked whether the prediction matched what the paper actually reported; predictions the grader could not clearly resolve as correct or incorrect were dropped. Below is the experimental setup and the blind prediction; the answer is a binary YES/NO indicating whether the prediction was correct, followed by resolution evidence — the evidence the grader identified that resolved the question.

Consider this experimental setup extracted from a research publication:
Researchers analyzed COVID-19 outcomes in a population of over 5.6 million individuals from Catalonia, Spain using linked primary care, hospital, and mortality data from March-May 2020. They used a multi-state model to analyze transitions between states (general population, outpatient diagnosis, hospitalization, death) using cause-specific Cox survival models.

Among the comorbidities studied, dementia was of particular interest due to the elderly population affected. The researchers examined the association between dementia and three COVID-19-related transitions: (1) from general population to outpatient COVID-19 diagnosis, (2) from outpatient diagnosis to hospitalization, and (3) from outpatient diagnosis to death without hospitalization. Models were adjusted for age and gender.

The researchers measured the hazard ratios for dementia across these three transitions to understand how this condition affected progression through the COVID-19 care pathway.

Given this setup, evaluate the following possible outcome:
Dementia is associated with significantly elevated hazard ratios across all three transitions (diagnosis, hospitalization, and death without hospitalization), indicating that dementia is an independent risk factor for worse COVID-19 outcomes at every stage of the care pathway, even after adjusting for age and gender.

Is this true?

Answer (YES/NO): NO